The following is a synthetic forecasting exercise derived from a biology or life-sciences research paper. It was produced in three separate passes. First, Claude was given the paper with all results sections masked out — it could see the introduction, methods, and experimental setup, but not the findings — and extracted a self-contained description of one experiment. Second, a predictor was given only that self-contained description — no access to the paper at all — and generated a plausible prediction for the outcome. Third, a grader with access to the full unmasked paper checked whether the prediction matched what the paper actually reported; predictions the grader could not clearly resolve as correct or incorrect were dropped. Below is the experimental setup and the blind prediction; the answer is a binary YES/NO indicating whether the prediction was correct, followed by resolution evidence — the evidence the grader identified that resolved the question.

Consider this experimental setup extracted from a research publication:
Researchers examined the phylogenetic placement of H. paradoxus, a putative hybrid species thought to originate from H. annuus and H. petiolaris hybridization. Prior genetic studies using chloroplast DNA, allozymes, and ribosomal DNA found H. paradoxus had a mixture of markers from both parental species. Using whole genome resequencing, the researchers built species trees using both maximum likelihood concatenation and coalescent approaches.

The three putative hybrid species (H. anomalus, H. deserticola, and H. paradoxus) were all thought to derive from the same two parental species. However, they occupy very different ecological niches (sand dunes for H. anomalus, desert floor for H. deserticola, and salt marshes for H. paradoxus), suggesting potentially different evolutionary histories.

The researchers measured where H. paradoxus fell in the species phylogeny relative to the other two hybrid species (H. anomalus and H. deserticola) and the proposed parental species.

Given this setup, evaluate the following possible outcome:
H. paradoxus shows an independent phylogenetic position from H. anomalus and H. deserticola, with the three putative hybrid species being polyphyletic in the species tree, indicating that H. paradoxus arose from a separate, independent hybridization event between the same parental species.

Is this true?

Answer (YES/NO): NO